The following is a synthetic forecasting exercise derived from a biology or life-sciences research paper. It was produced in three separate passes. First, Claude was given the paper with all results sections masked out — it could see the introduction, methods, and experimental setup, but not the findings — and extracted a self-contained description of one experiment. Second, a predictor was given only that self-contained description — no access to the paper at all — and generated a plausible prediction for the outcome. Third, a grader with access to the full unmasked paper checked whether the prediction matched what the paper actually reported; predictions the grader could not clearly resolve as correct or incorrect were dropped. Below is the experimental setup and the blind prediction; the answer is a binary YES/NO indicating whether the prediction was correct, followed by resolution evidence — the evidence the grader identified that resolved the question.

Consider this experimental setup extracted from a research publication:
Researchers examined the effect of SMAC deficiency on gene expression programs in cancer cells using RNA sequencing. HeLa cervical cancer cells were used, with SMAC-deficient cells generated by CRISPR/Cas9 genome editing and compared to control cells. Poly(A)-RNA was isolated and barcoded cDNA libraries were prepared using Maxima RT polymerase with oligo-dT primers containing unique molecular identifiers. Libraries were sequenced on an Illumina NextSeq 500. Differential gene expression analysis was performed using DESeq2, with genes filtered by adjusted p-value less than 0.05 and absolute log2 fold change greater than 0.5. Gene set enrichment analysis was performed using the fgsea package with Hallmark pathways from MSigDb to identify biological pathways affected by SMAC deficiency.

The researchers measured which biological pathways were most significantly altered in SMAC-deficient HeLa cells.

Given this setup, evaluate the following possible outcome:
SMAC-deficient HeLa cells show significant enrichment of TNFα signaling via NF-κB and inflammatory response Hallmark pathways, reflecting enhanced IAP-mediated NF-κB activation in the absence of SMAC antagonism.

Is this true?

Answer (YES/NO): NO